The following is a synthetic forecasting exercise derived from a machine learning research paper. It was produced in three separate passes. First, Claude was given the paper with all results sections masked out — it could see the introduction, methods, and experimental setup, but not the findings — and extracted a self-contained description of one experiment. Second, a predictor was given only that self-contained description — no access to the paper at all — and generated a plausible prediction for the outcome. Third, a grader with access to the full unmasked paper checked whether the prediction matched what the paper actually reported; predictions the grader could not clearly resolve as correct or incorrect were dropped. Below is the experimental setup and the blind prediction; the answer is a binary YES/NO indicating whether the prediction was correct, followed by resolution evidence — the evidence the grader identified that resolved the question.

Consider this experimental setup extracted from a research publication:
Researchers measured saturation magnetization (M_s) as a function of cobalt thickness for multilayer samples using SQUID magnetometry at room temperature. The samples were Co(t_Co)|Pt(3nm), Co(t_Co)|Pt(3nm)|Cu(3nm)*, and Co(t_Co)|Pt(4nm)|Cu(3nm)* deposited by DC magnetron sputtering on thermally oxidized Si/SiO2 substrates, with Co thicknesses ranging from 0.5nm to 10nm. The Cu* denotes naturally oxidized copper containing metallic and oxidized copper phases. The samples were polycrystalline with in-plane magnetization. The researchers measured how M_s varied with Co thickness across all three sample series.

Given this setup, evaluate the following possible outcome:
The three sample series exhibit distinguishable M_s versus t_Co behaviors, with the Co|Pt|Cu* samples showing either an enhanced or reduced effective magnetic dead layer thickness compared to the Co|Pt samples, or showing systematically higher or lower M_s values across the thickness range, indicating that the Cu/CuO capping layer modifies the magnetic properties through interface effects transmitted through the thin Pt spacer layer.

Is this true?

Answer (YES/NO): NO